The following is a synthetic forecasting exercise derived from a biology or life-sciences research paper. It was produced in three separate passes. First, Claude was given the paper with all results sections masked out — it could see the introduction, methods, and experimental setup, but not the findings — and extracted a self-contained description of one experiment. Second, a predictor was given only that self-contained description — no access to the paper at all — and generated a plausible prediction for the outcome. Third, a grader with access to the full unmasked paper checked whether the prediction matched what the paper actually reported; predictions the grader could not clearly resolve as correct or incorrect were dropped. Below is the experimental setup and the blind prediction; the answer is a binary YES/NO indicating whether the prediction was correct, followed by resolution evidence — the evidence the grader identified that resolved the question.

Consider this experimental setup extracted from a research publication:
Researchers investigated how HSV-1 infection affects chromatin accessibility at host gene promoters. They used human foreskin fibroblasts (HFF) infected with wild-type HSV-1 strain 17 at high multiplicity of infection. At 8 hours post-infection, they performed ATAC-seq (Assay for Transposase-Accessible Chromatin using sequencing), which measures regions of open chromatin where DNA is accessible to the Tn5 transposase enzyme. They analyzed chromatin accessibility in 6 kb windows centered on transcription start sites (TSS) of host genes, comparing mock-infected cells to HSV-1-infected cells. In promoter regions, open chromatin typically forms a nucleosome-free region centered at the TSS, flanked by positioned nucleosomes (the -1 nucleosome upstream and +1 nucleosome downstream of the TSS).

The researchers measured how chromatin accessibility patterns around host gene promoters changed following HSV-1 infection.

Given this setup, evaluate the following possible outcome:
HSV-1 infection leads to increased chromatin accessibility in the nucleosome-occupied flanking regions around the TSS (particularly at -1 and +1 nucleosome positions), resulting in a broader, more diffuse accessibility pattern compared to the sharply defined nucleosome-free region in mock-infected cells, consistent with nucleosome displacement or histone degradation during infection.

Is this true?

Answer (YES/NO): NO